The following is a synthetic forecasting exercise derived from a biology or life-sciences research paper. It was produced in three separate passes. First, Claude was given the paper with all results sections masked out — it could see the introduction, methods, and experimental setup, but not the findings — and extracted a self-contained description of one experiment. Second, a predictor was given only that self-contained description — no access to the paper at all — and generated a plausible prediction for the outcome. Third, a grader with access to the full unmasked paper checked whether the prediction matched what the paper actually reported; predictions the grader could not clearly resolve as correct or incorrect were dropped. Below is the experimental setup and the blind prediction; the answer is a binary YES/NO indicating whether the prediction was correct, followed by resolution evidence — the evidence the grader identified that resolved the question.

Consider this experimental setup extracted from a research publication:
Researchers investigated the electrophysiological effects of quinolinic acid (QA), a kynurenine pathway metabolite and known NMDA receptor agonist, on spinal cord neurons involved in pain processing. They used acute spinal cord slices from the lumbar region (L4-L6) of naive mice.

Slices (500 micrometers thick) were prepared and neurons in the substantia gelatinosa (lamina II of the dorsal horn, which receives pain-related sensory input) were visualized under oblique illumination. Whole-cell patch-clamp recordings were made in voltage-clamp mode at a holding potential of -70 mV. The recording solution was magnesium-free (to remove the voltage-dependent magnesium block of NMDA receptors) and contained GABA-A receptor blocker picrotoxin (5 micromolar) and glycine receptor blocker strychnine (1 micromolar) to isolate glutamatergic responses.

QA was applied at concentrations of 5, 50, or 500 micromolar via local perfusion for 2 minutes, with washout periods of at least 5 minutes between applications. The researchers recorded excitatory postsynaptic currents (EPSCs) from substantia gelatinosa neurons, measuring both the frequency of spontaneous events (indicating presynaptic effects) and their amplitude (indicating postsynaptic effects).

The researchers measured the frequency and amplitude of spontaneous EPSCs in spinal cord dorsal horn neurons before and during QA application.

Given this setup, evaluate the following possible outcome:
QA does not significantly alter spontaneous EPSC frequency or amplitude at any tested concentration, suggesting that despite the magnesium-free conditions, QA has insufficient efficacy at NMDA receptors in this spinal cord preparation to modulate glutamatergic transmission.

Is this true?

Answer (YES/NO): NO